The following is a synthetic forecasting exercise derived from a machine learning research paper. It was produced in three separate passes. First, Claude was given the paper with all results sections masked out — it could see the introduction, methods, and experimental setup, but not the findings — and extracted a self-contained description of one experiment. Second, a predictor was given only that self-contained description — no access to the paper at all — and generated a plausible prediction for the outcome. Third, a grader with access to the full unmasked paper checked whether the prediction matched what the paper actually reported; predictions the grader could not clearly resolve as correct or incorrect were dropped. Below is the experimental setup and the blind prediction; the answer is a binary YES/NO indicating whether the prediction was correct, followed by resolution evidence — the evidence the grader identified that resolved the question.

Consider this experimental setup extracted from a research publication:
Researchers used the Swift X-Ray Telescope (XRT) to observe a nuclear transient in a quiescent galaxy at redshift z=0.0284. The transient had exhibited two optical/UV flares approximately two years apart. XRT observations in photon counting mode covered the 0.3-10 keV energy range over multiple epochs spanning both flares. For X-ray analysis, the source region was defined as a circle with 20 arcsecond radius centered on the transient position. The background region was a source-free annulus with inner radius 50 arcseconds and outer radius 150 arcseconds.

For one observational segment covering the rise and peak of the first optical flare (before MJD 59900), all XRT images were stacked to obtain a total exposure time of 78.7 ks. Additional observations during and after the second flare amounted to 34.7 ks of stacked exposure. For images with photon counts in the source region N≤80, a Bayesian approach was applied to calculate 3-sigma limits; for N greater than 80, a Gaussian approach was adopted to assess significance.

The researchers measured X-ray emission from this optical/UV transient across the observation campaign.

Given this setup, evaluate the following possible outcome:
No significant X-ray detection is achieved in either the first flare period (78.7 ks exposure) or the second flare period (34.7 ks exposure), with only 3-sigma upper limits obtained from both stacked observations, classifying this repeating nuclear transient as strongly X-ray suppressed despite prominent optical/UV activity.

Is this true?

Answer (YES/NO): YES